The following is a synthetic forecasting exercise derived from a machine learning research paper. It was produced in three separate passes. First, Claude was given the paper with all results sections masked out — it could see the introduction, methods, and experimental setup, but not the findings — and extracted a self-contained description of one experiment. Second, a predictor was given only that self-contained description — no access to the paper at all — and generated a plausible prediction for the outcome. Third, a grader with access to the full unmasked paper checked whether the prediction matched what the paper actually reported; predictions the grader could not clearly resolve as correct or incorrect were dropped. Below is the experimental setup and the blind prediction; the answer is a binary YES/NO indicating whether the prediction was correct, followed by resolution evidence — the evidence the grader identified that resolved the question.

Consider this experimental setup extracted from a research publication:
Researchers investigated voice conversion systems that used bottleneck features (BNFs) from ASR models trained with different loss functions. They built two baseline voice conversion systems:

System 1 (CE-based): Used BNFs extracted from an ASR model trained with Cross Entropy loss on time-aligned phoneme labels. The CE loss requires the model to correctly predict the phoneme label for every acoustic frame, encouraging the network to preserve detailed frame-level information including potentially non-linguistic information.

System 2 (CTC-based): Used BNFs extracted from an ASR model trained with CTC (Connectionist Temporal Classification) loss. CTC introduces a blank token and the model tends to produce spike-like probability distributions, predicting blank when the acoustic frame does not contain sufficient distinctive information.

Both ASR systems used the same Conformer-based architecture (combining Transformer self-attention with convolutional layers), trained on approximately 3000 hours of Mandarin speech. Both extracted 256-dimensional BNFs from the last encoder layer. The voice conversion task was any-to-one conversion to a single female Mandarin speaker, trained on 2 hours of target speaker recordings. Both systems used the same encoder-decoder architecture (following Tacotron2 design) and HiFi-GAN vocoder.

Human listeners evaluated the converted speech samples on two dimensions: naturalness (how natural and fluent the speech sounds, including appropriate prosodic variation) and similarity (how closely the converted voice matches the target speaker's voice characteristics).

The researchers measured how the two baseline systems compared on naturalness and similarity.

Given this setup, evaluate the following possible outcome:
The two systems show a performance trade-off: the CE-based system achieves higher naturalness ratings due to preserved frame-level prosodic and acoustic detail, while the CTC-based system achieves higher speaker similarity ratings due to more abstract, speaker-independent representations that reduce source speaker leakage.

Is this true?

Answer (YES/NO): YES